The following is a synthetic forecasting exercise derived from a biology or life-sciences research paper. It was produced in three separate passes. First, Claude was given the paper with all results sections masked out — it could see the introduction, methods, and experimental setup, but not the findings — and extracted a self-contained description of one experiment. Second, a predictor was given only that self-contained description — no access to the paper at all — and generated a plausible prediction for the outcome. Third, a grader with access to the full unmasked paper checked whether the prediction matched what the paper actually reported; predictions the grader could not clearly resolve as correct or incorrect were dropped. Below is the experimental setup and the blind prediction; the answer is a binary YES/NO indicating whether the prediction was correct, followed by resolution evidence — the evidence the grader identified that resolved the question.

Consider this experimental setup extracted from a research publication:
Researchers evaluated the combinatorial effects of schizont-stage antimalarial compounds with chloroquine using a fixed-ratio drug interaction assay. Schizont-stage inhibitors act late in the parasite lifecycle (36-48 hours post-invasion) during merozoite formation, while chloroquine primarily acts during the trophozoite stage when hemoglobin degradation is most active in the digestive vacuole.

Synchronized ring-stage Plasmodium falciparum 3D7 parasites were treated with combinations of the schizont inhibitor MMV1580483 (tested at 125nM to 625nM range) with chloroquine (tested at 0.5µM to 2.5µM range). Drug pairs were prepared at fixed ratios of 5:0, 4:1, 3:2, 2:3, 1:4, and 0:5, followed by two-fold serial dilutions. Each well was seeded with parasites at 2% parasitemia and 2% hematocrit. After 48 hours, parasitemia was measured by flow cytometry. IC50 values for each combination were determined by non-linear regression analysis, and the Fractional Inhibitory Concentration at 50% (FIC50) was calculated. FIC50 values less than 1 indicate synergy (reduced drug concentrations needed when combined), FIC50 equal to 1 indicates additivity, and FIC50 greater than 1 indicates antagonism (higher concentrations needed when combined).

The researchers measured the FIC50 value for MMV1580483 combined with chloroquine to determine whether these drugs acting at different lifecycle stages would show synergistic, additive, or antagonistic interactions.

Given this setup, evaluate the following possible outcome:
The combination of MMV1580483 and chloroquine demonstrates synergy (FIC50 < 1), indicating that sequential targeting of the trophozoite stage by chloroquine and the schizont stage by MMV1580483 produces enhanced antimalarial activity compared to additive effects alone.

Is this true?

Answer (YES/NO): NO